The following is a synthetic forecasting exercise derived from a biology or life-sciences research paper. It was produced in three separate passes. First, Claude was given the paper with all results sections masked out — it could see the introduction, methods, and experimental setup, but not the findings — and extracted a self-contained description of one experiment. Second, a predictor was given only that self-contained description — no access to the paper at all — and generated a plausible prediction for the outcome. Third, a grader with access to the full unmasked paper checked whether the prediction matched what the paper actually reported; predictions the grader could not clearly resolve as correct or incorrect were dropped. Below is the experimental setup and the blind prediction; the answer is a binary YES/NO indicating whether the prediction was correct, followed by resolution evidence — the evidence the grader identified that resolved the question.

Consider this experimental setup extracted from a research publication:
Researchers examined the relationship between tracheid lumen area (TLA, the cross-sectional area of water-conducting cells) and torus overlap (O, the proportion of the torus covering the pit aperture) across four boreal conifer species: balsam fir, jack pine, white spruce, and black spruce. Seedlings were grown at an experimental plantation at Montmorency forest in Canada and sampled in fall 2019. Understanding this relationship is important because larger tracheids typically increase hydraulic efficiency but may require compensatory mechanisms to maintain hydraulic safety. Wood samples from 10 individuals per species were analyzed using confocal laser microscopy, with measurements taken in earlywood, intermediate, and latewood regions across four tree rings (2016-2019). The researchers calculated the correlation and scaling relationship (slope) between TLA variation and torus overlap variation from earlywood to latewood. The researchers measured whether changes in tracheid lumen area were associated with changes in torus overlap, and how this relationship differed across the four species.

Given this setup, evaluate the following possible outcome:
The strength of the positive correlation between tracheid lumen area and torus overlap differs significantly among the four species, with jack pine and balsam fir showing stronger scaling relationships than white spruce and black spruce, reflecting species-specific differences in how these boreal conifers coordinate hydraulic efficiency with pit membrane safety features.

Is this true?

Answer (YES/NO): NO